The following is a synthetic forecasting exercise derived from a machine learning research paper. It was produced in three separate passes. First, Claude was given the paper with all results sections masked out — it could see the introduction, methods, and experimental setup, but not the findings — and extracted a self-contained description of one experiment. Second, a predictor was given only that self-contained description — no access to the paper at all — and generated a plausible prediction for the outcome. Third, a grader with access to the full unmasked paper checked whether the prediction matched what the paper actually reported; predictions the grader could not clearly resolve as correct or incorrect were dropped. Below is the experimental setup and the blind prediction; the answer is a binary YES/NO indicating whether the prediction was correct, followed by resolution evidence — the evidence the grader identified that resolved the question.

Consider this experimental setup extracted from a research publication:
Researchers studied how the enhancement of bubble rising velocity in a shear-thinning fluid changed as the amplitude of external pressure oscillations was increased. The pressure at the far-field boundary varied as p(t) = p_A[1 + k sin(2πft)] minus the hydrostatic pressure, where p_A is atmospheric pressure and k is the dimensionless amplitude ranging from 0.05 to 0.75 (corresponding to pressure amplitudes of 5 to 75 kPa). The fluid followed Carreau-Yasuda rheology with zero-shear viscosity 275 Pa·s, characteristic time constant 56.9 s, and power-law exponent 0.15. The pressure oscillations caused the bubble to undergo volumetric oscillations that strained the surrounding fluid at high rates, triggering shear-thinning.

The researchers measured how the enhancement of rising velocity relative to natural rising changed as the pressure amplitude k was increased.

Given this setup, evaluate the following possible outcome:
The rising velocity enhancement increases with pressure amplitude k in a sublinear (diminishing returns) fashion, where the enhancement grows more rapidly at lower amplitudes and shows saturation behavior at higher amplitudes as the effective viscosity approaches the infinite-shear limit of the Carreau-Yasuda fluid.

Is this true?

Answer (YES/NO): YES